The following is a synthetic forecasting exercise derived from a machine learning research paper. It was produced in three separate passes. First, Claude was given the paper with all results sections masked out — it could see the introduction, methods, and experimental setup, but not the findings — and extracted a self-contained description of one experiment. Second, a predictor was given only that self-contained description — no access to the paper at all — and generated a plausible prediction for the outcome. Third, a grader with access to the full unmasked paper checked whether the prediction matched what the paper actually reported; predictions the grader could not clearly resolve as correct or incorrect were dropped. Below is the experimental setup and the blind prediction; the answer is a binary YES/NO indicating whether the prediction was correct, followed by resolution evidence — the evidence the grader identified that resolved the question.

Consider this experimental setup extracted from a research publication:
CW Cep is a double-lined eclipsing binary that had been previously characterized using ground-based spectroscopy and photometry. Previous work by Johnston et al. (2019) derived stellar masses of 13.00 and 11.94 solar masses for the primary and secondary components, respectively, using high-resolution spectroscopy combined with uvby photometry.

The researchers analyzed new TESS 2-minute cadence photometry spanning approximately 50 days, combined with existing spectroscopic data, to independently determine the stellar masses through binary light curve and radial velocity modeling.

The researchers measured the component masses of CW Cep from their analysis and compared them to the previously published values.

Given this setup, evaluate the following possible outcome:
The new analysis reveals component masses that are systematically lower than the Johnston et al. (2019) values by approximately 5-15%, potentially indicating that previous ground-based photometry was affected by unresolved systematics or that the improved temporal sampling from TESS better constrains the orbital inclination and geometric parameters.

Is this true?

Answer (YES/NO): NO